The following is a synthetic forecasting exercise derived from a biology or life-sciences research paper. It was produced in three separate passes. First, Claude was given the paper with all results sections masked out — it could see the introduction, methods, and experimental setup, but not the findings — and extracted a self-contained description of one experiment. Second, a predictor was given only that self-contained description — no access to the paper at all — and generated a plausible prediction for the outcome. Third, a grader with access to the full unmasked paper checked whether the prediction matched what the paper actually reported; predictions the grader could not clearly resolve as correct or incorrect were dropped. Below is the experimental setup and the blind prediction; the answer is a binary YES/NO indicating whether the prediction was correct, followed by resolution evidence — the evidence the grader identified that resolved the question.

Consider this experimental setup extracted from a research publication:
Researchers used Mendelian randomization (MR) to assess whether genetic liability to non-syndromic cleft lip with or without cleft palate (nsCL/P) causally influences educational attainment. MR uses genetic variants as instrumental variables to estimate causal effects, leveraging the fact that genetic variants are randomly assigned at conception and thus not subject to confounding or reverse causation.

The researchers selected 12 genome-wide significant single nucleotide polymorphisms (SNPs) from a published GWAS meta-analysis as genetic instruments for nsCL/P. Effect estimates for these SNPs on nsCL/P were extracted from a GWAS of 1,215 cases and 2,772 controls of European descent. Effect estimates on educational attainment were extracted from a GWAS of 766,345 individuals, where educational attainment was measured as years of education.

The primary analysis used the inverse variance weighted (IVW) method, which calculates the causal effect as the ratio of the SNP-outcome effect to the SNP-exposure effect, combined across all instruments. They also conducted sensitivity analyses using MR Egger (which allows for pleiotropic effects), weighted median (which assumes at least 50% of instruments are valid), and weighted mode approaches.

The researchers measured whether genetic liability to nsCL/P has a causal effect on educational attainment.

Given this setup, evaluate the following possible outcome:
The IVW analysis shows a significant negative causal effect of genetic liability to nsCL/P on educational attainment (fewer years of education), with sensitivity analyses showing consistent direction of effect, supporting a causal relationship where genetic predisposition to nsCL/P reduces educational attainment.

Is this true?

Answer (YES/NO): NO